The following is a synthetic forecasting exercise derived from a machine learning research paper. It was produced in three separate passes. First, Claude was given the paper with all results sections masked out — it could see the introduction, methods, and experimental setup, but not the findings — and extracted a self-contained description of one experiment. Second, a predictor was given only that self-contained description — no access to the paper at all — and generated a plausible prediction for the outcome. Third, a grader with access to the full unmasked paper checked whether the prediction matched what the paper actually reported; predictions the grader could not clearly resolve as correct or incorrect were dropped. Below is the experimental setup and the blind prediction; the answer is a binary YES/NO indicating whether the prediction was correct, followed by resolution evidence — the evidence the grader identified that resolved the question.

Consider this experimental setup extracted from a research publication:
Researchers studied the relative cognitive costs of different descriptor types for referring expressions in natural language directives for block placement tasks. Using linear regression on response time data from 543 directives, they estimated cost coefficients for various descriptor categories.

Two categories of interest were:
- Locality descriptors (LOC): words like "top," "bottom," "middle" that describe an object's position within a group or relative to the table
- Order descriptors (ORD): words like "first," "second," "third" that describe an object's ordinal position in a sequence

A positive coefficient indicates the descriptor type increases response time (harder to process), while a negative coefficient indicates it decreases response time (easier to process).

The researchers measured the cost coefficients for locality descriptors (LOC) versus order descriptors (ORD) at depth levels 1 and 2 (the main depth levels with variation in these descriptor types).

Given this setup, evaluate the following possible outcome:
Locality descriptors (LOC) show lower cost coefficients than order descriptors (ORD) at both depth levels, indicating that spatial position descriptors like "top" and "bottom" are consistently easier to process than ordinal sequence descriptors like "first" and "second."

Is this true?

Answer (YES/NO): YES